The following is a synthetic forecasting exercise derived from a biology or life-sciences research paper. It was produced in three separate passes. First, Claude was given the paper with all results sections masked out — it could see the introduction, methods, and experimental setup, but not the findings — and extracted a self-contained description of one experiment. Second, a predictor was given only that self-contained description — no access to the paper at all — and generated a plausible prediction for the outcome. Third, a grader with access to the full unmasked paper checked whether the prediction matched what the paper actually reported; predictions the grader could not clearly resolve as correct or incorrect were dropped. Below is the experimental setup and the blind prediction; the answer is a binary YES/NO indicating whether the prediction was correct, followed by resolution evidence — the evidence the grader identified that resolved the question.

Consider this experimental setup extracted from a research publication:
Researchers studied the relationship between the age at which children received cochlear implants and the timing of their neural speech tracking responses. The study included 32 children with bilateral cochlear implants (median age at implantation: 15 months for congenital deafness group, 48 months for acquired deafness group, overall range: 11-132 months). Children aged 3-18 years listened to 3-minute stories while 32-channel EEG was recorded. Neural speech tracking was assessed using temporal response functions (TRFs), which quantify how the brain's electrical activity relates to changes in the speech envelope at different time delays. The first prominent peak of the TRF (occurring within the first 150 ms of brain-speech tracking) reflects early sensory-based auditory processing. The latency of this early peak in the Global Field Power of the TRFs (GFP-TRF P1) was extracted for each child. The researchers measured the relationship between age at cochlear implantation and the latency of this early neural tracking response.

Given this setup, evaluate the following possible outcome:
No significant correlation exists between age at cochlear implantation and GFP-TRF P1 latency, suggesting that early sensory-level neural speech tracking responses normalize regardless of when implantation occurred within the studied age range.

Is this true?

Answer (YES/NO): NO